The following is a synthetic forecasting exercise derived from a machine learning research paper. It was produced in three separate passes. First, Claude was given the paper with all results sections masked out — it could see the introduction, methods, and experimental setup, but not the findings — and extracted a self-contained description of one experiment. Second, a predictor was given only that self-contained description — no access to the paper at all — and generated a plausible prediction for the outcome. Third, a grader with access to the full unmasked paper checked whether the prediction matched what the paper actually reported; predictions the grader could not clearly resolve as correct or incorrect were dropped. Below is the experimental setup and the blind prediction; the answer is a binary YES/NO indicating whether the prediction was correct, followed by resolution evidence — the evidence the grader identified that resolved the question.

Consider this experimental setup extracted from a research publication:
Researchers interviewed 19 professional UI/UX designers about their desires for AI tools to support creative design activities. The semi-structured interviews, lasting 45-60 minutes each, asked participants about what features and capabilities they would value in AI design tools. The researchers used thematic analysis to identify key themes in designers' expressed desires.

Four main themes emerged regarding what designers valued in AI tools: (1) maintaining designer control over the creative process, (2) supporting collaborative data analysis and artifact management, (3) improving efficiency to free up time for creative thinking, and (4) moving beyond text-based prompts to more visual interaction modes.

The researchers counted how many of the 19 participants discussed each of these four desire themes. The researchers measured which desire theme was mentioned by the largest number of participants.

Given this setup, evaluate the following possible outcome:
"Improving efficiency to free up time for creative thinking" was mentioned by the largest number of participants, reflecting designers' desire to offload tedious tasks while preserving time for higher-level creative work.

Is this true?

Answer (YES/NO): NO